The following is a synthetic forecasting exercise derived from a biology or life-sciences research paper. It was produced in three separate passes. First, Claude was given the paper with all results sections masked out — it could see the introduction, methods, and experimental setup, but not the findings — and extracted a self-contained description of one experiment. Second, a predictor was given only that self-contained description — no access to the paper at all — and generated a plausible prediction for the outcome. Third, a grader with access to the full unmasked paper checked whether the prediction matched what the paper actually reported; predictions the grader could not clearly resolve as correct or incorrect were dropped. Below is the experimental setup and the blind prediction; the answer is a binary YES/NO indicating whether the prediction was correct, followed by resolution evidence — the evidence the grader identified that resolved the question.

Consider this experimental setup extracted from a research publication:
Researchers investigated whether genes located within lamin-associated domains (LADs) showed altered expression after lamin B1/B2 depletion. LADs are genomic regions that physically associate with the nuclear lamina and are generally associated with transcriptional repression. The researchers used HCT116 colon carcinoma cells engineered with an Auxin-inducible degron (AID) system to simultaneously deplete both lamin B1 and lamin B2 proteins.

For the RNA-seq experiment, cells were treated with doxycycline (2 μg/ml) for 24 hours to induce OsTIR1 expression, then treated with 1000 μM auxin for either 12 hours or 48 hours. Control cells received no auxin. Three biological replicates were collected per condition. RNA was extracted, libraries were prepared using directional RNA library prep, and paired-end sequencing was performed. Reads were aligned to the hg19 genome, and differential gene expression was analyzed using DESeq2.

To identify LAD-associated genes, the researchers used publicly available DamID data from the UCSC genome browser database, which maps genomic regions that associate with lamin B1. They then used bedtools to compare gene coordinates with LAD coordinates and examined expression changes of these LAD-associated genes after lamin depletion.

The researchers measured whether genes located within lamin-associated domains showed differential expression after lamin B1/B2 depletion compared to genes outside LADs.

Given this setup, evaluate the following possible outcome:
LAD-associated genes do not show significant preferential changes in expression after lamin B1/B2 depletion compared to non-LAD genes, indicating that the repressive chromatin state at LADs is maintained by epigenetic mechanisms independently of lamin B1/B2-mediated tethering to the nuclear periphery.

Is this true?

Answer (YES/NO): NO